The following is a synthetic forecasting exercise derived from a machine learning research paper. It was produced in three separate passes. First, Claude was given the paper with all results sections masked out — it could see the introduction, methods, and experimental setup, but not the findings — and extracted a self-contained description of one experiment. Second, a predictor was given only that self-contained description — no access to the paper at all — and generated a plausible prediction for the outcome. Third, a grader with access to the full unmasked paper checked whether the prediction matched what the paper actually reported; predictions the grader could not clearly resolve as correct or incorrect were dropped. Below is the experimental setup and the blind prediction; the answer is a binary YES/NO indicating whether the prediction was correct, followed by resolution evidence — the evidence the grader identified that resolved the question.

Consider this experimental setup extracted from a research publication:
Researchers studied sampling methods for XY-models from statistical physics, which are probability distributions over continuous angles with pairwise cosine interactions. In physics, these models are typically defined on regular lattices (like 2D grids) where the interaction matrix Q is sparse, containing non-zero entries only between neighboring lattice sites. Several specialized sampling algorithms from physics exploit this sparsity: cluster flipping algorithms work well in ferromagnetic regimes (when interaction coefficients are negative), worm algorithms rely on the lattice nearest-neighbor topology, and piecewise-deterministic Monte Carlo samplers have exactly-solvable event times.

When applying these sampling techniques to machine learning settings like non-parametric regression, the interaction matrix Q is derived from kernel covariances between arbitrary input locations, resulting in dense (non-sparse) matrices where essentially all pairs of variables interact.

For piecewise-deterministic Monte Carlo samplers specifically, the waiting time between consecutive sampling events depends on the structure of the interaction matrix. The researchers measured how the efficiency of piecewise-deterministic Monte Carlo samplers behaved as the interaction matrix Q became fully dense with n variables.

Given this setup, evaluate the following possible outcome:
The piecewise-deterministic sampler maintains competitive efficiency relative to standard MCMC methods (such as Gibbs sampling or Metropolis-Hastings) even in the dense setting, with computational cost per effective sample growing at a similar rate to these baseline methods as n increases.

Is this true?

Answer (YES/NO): NO